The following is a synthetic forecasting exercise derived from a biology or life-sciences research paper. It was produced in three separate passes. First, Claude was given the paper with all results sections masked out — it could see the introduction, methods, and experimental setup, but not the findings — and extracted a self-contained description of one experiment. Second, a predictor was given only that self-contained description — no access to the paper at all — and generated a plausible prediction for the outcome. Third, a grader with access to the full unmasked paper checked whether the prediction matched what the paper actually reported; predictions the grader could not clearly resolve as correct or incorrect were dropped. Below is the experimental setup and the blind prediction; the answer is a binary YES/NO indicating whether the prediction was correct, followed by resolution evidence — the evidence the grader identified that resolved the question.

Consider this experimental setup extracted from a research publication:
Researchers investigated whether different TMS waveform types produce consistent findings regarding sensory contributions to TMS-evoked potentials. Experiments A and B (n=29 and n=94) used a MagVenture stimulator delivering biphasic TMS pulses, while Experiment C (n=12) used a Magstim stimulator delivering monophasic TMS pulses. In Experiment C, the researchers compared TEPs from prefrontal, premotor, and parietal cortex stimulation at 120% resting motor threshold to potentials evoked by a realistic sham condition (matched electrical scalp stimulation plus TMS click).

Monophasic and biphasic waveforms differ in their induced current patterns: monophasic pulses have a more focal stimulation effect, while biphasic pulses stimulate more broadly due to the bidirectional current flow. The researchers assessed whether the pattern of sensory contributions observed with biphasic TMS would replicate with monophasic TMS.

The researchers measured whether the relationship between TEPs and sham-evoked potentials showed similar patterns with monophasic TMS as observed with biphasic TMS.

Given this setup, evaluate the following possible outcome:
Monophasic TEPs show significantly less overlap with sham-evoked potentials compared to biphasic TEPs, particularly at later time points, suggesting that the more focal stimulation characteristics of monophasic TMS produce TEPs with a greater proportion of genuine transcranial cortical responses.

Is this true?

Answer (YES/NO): NO